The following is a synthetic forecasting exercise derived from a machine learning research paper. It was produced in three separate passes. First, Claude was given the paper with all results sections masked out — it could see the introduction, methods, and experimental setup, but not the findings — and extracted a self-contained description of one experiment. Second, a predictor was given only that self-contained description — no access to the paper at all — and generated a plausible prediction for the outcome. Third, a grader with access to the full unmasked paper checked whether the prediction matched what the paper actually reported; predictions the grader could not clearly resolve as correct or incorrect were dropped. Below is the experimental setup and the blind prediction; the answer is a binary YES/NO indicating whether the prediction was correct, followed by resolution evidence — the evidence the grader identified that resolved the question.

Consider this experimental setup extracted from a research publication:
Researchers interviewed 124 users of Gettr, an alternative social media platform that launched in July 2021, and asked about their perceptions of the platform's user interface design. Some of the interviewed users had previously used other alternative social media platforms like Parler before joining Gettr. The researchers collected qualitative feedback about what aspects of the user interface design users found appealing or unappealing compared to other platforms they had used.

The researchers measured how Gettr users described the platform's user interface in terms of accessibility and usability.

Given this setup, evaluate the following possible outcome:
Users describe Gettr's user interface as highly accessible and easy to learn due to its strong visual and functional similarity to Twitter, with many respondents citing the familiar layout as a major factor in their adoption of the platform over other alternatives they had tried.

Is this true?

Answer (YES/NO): NO